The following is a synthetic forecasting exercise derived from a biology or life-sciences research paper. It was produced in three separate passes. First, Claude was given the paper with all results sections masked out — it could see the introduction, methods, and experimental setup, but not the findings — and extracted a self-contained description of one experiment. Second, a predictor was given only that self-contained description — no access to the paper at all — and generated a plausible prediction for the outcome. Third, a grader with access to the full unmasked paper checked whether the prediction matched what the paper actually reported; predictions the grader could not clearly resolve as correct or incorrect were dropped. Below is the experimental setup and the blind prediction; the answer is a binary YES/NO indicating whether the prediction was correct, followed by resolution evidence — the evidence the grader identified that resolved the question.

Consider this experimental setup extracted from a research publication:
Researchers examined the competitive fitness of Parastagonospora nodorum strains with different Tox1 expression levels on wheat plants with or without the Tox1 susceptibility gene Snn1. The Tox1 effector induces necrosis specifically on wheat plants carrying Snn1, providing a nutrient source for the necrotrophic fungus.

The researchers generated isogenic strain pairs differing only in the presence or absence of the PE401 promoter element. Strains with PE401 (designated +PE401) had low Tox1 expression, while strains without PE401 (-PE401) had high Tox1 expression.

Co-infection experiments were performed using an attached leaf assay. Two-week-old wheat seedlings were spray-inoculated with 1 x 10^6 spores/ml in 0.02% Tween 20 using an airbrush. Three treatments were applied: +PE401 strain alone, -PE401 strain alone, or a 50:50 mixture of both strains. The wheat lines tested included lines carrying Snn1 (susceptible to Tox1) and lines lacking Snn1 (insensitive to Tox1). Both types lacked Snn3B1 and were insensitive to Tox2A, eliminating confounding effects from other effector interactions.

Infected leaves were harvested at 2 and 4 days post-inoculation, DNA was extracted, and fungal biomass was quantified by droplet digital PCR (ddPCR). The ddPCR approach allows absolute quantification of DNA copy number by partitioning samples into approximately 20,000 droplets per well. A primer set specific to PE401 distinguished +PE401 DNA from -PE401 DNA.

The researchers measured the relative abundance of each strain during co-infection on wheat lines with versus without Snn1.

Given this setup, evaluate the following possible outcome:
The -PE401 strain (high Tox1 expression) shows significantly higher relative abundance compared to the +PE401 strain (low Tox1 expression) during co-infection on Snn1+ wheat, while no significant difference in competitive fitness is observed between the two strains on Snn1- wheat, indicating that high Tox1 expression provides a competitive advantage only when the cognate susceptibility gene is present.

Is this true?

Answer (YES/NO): NO